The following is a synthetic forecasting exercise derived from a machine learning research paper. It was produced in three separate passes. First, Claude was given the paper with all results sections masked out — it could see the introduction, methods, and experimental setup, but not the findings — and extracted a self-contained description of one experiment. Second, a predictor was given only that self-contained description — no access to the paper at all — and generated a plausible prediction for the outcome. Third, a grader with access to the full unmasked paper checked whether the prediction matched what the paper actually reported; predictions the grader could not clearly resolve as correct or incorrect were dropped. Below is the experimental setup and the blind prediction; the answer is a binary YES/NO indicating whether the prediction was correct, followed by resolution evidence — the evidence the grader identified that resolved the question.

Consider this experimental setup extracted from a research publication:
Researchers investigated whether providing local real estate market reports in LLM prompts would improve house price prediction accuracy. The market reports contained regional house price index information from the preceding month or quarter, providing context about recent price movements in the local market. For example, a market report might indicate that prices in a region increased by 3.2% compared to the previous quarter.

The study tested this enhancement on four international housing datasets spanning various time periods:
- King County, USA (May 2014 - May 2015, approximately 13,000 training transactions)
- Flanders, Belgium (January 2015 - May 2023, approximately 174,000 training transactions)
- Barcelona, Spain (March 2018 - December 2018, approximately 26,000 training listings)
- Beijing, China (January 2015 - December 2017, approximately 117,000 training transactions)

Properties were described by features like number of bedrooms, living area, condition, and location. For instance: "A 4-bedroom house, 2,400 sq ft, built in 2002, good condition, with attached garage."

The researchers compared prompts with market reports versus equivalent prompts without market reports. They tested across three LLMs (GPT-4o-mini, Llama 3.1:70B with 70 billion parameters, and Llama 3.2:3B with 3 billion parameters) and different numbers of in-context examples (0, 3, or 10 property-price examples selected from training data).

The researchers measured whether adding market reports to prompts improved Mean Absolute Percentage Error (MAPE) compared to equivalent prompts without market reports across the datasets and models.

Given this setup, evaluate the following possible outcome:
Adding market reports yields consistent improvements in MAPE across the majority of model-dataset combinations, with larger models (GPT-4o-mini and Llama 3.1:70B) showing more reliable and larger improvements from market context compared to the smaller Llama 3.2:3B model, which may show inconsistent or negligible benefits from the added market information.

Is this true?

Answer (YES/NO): NO